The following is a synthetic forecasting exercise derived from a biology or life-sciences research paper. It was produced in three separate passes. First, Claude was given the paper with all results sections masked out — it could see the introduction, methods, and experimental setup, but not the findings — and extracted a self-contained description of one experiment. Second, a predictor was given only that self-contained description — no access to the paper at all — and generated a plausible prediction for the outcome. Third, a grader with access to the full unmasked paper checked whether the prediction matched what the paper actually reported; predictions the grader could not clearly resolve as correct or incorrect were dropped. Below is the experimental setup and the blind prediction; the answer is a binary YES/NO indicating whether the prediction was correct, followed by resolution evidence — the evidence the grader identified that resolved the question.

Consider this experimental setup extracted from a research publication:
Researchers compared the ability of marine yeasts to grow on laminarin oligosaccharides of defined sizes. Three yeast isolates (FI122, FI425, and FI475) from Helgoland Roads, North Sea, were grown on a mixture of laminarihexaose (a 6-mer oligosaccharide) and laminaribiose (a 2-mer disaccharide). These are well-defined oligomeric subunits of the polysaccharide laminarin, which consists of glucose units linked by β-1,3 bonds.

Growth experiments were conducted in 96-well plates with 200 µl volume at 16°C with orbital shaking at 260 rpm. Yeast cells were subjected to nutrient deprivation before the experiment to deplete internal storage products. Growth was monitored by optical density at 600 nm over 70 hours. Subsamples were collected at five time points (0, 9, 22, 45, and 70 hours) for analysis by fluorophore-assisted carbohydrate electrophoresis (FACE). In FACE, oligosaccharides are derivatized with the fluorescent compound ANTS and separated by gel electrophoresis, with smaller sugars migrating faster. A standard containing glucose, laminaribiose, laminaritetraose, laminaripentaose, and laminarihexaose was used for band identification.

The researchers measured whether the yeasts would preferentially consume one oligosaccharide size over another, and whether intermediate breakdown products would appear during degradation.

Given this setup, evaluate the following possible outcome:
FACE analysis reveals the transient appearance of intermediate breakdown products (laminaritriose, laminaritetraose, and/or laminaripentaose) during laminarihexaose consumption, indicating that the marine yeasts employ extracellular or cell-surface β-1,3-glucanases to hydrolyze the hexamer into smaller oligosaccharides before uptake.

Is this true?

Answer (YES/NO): YES